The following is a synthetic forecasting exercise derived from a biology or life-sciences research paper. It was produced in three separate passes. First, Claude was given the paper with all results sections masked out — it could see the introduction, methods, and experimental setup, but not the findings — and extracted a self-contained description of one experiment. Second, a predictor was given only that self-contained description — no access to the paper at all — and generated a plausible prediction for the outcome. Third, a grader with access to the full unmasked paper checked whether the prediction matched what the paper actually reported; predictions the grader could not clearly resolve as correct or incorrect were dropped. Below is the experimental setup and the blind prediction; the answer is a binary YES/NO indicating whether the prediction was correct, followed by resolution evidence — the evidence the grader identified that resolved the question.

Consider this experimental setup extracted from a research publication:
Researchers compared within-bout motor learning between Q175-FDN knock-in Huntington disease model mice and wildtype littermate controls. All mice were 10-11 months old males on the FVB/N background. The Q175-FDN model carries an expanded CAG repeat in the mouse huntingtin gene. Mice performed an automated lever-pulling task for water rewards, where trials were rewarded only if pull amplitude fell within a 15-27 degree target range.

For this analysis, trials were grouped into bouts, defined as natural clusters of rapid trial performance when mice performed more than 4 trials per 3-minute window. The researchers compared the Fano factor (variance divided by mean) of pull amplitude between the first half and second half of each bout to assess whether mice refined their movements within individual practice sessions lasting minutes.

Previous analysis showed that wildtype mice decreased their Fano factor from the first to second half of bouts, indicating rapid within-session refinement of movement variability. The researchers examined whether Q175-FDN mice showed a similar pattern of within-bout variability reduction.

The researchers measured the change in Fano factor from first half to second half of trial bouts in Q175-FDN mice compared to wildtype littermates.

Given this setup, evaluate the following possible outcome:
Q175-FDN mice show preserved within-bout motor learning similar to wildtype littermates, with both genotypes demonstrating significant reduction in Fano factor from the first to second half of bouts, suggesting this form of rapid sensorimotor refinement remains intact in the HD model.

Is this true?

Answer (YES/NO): NO